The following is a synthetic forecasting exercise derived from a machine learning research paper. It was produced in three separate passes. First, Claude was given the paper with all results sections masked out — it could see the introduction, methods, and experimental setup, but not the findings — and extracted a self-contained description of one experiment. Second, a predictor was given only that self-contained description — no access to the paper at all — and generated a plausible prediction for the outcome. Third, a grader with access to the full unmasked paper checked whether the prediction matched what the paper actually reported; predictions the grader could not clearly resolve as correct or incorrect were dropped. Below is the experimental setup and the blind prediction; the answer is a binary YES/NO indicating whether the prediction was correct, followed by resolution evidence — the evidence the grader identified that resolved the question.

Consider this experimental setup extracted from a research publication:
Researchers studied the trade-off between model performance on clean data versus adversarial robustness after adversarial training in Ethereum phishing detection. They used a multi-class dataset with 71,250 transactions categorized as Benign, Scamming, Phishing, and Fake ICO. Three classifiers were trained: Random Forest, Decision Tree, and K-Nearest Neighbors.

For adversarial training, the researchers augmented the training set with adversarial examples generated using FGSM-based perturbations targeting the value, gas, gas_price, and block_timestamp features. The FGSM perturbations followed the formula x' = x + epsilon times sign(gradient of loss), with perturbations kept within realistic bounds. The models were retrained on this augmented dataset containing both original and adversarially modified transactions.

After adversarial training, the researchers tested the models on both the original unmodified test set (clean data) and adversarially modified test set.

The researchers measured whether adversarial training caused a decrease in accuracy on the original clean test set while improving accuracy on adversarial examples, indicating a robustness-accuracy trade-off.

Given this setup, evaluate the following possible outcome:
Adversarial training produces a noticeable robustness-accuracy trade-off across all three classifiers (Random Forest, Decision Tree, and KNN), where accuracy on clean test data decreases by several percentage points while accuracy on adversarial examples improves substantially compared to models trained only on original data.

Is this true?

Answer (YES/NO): NO